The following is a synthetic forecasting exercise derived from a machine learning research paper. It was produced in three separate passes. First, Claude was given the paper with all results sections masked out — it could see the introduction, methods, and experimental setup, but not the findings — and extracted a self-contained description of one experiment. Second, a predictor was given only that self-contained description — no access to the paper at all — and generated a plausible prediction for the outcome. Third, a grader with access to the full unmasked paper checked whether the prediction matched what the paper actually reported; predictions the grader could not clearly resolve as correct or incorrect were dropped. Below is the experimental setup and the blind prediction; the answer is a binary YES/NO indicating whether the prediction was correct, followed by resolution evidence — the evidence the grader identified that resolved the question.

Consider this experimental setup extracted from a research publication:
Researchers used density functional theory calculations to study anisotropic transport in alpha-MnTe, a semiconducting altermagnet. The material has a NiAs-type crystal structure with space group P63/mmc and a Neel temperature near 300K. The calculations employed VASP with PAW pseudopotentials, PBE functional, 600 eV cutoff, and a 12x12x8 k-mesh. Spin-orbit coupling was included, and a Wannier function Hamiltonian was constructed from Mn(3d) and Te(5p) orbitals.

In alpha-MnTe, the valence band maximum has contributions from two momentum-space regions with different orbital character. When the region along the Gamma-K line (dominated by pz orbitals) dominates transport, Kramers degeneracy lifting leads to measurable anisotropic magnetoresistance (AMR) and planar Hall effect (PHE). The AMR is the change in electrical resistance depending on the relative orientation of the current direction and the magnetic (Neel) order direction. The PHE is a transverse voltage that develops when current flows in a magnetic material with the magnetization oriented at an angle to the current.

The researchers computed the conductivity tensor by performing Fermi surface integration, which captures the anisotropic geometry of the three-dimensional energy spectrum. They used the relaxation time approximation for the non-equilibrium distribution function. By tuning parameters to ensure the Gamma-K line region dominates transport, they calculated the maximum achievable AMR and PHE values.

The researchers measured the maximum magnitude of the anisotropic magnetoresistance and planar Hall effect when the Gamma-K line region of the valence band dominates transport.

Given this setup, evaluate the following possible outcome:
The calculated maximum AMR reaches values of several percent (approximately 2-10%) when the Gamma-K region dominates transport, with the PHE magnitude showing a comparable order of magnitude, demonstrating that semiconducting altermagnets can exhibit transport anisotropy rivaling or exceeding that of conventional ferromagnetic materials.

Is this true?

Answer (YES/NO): NO